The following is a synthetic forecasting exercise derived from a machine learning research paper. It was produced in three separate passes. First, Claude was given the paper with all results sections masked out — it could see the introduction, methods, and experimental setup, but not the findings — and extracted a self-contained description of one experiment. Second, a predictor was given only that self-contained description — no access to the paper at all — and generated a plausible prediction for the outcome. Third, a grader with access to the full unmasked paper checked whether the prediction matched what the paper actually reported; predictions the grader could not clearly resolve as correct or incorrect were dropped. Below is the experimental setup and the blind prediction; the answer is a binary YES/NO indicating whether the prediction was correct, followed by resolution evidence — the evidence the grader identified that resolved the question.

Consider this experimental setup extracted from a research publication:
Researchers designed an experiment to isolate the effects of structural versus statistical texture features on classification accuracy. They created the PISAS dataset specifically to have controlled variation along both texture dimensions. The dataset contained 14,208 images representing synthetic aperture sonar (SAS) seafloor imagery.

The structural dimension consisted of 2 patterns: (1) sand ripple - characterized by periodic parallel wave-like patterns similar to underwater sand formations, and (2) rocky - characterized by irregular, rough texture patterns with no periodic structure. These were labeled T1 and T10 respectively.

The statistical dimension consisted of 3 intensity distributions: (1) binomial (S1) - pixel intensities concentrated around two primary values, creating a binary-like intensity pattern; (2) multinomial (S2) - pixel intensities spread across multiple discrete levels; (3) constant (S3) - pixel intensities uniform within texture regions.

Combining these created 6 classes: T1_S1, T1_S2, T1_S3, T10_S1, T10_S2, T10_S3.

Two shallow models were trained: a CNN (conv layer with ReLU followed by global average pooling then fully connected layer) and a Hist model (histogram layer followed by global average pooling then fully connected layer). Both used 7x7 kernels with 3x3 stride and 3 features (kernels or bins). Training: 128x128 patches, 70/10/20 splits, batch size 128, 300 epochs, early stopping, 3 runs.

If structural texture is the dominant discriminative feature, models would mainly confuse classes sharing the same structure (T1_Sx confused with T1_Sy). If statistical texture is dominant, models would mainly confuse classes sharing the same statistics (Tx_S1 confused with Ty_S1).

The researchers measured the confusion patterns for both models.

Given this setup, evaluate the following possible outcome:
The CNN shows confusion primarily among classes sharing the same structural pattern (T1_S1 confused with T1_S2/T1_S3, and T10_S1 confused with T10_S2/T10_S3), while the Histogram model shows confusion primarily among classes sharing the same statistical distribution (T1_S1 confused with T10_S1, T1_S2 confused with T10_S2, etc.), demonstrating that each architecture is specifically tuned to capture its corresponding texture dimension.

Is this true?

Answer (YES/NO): YES